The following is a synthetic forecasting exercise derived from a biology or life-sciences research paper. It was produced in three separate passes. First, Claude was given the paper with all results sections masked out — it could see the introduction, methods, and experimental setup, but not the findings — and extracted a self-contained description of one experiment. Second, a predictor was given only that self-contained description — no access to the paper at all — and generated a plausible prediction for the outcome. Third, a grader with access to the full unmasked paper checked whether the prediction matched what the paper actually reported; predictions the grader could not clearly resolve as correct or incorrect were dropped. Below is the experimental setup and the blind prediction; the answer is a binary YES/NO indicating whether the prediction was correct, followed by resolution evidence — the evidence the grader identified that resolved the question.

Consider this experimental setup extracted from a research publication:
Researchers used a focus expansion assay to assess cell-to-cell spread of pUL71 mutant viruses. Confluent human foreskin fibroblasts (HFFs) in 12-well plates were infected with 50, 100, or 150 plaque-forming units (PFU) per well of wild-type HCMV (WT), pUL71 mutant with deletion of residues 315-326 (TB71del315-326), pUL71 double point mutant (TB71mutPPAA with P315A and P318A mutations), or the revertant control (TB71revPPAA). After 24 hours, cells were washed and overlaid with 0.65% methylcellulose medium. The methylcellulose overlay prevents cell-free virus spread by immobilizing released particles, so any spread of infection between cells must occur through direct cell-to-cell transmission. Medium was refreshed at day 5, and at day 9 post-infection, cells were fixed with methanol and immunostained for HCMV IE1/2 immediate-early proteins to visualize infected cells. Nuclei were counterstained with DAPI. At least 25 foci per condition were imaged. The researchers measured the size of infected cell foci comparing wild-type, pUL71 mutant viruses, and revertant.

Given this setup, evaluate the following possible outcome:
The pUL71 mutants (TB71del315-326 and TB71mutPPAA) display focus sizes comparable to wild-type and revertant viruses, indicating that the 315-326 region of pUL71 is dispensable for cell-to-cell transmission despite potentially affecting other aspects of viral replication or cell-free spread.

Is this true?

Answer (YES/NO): YES